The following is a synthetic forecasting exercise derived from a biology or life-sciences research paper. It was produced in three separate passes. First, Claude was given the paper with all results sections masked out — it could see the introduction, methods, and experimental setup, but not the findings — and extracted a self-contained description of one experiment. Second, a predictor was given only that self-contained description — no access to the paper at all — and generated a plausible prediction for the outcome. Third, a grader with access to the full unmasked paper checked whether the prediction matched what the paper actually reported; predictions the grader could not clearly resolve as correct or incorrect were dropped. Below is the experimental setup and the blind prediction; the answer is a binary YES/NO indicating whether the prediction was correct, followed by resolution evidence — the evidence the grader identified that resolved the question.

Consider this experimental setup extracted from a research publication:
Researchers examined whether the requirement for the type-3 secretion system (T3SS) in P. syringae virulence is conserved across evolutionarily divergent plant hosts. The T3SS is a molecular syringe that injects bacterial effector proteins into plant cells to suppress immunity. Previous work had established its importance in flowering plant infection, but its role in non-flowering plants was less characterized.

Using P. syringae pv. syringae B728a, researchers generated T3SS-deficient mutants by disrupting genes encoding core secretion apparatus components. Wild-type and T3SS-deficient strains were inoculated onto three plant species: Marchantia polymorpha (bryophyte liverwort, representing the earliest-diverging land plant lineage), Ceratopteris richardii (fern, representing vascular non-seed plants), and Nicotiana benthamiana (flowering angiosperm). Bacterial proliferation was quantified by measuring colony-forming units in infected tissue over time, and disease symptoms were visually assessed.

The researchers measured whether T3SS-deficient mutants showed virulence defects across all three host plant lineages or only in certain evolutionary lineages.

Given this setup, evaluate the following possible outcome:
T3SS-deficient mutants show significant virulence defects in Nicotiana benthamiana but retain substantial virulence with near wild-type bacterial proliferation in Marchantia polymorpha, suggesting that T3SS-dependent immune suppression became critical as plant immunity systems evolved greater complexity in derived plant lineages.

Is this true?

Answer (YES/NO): NO